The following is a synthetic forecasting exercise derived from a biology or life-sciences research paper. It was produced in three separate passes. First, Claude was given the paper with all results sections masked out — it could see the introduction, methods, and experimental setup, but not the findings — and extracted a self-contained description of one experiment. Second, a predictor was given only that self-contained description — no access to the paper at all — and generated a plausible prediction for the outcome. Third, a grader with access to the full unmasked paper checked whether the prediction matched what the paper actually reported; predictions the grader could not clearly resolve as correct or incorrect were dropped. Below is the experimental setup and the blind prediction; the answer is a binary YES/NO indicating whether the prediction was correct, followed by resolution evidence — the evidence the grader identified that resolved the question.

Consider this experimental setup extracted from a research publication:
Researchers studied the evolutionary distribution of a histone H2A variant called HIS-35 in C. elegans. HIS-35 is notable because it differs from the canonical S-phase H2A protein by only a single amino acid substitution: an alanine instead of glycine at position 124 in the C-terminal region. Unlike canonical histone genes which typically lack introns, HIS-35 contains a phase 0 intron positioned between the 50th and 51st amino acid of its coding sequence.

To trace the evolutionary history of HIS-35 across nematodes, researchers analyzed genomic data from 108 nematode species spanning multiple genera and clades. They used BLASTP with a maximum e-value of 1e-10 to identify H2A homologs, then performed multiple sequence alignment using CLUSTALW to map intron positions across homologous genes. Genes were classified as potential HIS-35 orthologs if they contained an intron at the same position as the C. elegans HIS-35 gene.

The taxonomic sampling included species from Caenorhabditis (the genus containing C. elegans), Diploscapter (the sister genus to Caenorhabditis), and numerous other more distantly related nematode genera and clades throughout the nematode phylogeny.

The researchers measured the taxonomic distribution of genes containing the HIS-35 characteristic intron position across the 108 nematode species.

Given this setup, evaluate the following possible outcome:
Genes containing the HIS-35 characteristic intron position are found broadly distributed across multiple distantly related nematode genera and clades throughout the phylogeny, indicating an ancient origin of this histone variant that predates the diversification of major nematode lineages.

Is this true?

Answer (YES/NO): NO